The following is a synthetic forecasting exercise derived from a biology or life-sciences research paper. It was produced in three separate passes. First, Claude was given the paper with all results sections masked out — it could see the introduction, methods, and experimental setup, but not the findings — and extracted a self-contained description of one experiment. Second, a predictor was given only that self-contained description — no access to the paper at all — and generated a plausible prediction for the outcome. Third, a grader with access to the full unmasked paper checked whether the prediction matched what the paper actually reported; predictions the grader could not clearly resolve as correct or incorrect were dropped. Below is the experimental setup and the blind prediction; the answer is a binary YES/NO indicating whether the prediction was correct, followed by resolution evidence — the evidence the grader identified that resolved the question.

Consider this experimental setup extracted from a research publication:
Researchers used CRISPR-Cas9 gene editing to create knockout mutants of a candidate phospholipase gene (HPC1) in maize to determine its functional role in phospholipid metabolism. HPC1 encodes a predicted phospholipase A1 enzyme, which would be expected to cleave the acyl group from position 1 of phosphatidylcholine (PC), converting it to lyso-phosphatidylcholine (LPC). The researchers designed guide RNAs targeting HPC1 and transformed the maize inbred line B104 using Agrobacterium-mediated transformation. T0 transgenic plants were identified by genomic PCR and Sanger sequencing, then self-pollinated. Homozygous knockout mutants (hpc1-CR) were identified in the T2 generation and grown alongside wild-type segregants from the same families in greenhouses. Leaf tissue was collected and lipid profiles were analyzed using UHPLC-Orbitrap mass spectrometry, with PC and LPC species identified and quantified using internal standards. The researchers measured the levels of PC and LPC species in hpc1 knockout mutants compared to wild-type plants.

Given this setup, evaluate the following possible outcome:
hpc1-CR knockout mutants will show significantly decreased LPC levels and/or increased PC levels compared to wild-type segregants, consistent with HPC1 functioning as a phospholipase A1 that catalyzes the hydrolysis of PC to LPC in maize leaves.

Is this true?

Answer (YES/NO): YES